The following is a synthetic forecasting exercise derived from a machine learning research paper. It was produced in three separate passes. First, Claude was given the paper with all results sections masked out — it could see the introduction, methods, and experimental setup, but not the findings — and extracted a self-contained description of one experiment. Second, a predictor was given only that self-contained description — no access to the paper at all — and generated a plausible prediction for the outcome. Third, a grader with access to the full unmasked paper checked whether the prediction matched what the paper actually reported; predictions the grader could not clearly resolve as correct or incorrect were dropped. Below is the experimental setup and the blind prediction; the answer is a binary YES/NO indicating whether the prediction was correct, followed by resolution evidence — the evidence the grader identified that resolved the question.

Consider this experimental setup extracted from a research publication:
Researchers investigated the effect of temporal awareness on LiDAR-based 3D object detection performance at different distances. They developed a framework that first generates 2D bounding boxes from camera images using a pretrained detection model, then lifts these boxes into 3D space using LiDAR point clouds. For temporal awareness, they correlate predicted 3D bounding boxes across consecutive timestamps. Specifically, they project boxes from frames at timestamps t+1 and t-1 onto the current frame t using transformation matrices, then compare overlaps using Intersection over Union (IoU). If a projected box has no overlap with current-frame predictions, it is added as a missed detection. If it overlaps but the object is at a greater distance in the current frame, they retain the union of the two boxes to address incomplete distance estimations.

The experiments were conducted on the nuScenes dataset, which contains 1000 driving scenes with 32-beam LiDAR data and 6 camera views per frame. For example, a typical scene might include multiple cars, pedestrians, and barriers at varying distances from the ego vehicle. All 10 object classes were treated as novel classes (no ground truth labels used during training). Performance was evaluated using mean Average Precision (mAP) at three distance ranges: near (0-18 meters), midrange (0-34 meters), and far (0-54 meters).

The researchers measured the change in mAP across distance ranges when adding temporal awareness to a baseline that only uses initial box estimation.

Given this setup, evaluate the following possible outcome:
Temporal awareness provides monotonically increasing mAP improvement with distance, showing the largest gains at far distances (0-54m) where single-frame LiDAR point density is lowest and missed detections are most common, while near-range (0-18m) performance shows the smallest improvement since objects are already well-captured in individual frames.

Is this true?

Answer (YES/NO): NO